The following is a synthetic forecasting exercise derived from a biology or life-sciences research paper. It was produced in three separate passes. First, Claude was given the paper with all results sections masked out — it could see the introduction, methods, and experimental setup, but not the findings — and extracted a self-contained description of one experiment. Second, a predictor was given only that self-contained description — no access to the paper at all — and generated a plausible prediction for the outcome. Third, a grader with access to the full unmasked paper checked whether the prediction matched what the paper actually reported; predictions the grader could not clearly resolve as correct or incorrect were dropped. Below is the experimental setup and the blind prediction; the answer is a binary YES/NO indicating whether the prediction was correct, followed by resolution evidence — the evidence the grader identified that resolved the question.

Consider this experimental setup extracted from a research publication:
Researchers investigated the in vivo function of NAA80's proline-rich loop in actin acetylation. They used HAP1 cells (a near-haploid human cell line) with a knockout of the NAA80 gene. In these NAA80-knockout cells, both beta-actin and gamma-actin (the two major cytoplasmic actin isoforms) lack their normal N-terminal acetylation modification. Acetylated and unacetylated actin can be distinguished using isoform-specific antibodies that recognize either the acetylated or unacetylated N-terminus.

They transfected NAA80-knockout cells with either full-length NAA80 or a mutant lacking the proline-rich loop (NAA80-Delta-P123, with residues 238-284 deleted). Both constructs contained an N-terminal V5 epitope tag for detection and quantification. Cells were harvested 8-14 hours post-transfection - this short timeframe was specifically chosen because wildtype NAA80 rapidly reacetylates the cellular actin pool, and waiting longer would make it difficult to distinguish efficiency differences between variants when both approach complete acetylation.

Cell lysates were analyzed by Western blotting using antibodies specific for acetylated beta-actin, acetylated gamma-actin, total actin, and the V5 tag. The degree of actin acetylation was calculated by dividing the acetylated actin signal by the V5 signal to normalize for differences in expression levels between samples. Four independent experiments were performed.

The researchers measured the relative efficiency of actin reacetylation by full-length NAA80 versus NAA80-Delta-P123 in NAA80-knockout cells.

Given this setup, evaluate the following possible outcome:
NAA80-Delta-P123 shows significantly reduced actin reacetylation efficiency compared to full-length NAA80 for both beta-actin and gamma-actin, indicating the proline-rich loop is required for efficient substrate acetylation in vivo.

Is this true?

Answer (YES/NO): YES